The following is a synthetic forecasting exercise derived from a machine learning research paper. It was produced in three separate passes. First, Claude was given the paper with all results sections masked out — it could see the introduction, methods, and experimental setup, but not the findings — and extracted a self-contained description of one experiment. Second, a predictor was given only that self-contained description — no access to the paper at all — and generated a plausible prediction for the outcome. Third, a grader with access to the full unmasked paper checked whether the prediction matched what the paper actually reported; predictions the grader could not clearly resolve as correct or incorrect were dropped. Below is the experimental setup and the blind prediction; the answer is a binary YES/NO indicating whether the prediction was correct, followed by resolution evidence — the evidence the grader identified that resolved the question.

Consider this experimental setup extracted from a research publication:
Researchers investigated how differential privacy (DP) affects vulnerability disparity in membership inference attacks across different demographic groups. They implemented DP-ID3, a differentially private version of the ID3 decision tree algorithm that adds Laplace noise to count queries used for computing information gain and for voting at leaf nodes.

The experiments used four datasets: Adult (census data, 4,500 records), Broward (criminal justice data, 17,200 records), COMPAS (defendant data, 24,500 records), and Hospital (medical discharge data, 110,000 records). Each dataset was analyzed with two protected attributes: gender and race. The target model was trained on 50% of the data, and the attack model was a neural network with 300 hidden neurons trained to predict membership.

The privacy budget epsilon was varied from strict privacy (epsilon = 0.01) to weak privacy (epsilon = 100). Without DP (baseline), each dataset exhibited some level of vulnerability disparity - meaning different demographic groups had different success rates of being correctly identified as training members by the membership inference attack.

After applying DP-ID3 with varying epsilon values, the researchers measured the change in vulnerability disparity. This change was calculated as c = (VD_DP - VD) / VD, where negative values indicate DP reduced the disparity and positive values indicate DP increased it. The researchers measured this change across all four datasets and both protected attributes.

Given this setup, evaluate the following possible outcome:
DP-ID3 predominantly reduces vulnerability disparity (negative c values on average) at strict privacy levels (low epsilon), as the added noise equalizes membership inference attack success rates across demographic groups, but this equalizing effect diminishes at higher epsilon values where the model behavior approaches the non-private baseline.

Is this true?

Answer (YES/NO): NO